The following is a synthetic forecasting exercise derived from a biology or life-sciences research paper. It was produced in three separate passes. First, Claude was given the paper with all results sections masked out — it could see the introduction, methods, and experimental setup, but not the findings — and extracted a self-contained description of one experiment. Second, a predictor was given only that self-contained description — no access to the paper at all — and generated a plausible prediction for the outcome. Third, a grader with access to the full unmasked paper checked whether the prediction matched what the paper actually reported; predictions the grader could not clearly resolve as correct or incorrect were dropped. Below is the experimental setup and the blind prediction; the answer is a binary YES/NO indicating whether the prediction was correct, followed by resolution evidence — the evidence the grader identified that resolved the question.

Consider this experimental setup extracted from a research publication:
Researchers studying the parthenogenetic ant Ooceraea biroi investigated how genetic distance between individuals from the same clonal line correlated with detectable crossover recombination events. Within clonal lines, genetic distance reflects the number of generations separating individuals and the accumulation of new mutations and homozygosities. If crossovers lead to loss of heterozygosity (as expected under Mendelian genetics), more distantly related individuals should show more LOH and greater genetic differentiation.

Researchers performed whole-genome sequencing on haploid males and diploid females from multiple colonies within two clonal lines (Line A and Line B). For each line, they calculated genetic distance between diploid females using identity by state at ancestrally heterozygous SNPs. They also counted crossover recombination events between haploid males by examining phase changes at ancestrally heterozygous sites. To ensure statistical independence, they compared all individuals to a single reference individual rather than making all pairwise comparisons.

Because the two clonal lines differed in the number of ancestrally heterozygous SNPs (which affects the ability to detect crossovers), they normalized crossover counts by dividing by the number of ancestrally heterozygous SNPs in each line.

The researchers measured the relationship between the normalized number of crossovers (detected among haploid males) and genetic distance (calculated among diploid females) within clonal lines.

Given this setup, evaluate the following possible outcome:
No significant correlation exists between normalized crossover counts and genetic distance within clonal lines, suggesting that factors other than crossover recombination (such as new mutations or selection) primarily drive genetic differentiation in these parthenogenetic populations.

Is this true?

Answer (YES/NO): NO